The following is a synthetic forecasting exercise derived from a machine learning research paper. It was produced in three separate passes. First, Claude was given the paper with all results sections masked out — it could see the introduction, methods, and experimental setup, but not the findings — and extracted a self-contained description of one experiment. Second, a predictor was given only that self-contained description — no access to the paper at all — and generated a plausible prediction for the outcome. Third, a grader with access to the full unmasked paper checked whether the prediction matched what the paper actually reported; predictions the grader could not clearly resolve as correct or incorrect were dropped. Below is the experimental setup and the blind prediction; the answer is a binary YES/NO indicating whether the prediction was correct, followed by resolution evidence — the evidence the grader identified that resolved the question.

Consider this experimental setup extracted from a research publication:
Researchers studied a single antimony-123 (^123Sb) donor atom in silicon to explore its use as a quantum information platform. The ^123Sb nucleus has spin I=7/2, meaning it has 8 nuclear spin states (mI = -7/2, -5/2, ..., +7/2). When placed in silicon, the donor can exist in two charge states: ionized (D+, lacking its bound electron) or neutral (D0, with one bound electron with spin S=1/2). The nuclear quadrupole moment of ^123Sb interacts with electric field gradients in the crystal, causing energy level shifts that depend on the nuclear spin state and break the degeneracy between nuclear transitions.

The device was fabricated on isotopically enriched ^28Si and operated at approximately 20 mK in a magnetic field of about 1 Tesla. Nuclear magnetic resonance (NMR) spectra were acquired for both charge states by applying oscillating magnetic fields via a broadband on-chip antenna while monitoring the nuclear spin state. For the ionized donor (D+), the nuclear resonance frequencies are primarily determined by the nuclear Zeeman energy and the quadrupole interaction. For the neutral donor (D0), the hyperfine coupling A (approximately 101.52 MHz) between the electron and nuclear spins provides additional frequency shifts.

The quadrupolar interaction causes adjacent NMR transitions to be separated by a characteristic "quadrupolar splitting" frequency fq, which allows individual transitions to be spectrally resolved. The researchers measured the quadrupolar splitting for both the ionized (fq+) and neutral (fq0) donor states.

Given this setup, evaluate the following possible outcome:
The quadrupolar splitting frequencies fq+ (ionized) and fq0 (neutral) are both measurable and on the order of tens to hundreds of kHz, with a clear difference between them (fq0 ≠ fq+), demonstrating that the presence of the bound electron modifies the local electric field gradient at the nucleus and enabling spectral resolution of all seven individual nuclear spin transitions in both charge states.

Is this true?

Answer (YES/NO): NO